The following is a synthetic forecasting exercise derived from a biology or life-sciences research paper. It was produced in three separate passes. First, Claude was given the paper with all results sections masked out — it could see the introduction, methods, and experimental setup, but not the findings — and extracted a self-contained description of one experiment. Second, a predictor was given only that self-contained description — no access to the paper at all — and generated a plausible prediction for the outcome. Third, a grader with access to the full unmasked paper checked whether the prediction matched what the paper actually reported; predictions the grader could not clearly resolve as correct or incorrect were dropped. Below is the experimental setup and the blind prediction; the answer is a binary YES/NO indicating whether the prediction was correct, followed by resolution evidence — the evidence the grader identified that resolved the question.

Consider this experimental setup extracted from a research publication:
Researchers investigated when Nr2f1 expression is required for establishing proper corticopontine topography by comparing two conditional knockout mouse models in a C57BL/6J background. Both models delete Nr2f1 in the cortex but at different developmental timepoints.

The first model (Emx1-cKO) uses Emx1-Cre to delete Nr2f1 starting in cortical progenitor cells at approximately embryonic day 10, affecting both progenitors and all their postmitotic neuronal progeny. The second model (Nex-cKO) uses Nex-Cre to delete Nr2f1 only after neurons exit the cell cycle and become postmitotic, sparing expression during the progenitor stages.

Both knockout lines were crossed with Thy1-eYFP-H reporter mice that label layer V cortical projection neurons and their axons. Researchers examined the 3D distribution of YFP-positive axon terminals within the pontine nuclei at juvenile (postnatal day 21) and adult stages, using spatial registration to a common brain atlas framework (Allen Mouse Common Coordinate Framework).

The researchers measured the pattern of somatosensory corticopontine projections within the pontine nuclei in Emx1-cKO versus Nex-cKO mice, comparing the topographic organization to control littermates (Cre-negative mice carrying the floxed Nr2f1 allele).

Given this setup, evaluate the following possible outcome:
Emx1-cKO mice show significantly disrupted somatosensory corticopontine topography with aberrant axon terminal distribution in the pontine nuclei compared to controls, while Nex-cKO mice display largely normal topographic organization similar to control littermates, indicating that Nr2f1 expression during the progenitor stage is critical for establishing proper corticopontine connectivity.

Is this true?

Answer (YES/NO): NO